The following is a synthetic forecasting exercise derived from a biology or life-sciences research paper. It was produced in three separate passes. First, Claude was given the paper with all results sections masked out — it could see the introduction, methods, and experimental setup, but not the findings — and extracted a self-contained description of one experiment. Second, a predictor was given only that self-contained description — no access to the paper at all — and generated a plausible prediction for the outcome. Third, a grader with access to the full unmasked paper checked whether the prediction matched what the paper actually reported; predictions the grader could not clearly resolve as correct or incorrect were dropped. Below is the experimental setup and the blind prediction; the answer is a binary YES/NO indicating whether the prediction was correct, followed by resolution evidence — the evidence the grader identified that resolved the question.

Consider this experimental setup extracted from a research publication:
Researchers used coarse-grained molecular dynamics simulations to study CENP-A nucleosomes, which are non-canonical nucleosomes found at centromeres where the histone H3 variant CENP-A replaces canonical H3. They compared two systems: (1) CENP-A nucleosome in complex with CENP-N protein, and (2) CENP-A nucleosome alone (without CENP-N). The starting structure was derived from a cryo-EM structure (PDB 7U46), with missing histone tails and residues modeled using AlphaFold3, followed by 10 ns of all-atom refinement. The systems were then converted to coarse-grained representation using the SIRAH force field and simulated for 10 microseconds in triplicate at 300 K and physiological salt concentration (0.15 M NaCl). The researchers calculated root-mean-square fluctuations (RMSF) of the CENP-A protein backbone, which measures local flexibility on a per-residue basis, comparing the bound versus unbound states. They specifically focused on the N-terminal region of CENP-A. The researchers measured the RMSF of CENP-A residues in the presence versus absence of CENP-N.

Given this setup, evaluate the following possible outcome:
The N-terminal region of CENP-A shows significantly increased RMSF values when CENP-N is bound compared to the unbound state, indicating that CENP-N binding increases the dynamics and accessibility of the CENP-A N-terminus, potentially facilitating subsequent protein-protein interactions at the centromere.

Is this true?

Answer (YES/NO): YES